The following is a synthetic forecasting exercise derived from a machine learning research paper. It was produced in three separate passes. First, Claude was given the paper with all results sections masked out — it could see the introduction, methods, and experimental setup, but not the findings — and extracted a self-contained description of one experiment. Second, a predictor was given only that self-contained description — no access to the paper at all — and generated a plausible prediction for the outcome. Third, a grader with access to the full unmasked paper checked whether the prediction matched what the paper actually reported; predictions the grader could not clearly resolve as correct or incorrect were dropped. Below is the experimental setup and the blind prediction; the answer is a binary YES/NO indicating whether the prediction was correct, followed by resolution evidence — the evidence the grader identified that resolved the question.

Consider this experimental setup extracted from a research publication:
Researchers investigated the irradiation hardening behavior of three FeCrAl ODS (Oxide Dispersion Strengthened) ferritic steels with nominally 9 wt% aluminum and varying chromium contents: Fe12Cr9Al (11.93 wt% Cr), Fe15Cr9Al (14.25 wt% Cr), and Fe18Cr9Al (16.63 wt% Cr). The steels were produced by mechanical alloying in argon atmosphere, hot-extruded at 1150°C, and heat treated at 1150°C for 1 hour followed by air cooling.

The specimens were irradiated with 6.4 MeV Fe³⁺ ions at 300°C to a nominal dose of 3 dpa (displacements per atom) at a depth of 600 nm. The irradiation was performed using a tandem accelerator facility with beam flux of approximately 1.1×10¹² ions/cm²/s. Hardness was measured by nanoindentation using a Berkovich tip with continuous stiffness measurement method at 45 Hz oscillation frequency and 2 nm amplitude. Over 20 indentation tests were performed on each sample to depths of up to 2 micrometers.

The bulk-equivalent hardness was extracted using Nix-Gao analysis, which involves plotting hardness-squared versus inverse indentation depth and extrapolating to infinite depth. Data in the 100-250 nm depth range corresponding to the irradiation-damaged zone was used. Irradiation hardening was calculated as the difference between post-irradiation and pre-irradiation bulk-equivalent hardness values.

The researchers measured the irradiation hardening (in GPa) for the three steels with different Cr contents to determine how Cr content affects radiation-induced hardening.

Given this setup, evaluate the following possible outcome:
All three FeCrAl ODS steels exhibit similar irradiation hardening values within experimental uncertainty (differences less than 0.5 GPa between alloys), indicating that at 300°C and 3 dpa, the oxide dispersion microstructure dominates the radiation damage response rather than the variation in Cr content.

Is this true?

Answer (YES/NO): NO